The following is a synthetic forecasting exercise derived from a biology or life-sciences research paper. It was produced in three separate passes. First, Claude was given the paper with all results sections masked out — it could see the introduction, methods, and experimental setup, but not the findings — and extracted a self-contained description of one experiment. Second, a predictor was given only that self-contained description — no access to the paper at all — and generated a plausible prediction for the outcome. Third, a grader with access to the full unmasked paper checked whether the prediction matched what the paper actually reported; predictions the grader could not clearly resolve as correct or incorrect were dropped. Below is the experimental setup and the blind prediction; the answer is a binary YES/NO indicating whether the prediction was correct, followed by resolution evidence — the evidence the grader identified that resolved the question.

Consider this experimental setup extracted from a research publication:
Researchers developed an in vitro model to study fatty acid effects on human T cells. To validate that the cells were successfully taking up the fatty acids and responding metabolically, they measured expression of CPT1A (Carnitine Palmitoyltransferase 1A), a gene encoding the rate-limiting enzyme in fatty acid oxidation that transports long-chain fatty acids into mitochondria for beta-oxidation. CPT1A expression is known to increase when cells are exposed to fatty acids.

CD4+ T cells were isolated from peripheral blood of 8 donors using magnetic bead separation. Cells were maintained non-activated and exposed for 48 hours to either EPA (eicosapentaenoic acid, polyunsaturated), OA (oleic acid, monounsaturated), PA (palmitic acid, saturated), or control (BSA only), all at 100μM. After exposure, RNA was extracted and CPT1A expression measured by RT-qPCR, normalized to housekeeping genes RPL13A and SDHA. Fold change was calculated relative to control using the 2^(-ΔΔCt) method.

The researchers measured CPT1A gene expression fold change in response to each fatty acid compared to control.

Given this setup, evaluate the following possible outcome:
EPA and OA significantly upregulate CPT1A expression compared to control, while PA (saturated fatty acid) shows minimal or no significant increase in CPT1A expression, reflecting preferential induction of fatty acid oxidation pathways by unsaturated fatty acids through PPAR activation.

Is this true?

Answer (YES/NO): NO